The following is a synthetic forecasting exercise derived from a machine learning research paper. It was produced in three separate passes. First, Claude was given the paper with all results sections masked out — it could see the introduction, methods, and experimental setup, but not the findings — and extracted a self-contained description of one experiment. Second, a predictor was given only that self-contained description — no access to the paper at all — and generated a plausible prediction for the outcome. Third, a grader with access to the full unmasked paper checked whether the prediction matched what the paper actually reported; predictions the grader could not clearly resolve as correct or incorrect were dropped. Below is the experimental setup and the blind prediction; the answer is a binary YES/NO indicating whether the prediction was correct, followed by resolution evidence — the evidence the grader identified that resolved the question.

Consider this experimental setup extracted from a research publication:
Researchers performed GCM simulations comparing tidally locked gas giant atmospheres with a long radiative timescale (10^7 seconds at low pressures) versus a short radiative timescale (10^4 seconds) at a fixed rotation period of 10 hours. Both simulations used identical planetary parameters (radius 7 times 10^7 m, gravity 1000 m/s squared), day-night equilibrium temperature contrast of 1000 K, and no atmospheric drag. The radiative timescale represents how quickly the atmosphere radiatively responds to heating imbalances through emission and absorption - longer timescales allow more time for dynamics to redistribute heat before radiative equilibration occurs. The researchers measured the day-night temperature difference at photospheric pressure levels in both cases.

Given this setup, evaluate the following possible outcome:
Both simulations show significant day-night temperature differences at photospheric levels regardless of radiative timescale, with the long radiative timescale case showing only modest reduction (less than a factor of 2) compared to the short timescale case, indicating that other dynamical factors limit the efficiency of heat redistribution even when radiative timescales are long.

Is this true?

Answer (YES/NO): NO